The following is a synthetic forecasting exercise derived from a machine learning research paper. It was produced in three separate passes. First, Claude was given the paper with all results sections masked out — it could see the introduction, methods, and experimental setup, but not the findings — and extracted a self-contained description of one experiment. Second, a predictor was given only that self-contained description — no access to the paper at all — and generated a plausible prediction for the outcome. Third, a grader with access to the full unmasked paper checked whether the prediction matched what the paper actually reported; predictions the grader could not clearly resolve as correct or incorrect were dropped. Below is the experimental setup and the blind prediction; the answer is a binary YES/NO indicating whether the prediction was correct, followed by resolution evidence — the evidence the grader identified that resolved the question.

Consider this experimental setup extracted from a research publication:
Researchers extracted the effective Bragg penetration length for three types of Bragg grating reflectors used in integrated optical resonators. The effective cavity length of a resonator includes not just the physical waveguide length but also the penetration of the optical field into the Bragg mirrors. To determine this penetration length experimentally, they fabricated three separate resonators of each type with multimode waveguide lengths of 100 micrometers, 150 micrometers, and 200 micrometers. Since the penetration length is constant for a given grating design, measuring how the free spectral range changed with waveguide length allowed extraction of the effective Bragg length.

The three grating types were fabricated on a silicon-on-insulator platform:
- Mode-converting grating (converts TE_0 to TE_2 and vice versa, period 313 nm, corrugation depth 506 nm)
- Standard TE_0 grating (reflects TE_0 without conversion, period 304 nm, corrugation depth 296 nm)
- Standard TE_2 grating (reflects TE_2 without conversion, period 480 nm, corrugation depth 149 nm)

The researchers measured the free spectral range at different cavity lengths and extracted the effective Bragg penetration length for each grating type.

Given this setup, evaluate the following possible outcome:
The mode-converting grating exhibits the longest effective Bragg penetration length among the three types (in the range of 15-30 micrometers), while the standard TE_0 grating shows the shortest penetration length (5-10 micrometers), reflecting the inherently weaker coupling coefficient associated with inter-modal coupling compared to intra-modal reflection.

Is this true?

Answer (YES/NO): NO